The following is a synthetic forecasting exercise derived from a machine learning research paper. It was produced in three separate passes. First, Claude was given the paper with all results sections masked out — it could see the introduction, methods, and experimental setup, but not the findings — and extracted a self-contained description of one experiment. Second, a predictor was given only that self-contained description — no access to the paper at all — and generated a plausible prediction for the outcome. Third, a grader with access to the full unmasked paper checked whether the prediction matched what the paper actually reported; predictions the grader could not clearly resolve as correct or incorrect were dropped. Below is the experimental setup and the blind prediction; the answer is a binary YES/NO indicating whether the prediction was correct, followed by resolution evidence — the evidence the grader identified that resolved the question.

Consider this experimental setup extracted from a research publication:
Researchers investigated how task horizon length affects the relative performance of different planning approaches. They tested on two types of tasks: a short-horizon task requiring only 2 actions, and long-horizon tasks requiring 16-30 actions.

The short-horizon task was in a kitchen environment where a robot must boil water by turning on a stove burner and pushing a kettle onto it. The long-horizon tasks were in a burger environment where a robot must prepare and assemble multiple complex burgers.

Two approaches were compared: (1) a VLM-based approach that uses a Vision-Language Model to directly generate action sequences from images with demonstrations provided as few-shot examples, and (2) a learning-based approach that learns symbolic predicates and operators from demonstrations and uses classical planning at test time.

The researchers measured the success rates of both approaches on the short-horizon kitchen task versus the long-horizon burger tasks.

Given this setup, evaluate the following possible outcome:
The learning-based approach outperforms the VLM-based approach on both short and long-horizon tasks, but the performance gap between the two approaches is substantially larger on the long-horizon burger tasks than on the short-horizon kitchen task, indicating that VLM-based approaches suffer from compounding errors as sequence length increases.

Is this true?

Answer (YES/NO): NO